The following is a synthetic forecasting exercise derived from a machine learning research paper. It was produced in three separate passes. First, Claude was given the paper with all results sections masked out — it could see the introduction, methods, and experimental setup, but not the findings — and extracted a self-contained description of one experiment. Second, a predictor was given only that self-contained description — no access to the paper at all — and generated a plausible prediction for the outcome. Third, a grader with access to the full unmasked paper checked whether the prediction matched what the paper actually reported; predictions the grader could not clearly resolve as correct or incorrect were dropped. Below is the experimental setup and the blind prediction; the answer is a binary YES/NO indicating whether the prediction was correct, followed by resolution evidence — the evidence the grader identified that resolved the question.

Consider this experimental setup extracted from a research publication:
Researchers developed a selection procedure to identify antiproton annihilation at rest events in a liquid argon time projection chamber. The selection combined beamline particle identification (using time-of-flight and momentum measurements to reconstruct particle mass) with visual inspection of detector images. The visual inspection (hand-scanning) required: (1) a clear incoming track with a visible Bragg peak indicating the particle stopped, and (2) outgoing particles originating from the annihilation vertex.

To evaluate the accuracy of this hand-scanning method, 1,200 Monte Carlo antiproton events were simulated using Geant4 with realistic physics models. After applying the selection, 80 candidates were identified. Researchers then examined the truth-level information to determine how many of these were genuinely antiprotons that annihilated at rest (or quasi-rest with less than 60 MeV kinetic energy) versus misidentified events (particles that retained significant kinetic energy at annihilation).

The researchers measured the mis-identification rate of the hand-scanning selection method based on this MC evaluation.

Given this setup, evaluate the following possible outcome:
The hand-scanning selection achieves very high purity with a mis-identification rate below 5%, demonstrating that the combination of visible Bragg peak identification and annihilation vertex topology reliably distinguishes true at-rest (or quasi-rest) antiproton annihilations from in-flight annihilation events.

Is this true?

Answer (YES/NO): NO